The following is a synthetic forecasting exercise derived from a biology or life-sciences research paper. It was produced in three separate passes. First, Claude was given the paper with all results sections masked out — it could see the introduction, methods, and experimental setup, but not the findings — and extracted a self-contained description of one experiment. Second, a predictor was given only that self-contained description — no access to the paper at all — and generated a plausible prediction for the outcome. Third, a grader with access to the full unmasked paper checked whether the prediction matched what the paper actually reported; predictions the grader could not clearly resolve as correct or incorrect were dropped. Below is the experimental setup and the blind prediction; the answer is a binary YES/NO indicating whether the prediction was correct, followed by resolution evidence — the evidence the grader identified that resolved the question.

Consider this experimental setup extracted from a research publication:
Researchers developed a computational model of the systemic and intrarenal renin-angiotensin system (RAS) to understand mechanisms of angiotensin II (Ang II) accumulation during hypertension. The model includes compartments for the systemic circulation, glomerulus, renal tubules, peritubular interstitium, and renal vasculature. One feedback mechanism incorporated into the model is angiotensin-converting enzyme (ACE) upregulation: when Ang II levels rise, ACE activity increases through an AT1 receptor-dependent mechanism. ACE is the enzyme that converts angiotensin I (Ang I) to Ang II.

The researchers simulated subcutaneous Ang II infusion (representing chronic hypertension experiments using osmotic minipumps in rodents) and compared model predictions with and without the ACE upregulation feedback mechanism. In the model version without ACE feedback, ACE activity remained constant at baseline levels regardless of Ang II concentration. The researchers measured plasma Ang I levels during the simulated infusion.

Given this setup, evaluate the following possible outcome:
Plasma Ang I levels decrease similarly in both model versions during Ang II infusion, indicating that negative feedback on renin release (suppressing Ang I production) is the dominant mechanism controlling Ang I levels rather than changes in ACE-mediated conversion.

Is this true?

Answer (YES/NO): NO